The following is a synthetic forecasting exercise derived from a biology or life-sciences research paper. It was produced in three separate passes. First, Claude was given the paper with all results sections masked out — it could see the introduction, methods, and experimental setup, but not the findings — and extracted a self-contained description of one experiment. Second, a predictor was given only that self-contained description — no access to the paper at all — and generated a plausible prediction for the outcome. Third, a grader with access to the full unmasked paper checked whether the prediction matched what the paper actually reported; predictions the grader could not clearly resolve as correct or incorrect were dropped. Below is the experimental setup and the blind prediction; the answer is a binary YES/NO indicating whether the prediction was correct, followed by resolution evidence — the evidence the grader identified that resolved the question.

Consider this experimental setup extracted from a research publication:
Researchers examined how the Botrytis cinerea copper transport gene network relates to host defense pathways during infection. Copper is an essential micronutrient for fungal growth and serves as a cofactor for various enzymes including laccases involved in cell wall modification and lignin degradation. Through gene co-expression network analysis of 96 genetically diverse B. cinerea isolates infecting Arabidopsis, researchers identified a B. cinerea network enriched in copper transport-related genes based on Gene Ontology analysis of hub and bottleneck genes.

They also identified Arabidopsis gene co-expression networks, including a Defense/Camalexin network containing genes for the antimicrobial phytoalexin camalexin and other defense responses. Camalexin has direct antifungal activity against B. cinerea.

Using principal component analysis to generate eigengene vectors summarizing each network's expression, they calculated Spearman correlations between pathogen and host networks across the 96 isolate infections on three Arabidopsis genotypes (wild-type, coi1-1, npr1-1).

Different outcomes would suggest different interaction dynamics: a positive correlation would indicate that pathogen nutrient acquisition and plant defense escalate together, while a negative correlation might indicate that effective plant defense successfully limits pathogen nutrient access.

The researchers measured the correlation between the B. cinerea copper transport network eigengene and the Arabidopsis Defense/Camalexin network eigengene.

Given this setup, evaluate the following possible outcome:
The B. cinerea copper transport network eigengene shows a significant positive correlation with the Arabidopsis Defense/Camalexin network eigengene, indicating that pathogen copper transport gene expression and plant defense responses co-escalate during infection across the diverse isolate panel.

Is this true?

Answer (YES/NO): YES